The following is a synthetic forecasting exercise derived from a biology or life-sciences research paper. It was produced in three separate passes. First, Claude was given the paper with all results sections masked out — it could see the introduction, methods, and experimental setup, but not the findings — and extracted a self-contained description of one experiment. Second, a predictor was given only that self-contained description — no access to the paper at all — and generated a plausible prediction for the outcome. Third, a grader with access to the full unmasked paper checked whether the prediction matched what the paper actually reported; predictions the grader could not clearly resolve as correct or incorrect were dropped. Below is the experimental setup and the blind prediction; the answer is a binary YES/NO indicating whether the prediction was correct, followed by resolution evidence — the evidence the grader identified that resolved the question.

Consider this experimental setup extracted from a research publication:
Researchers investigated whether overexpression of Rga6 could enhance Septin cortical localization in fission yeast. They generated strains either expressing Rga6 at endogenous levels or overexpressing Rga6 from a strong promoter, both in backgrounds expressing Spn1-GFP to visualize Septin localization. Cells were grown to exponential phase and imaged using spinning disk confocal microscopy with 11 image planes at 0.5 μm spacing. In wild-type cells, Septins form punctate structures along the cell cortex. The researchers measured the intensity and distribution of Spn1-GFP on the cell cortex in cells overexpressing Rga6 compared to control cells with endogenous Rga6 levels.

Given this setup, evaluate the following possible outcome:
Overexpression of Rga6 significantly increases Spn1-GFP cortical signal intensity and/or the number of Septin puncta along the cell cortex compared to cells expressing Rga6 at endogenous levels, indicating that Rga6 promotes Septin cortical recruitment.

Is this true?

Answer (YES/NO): YES